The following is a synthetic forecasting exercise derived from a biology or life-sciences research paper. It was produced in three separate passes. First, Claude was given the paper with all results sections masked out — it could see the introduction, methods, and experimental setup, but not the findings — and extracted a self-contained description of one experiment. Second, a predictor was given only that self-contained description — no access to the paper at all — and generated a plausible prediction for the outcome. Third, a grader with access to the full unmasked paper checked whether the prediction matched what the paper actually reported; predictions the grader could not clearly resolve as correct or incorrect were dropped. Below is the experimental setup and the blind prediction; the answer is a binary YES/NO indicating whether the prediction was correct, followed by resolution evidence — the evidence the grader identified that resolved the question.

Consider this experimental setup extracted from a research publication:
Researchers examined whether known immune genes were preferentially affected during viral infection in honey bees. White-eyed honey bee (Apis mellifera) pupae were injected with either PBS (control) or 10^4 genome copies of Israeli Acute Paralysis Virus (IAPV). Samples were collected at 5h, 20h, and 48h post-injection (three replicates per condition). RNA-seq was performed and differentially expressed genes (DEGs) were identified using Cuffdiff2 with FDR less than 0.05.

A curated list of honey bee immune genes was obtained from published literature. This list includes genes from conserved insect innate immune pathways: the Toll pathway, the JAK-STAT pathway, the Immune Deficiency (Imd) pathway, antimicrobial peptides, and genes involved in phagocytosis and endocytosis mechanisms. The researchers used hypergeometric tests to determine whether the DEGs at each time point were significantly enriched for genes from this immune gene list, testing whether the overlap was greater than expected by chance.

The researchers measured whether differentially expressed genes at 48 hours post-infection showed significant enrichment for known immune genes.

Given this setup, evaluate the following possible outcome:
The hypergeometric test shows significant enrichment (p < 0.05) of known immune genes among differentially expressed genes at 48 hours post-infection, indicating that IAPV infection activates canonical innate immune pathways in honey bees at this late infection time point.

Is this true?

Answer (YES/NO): NO